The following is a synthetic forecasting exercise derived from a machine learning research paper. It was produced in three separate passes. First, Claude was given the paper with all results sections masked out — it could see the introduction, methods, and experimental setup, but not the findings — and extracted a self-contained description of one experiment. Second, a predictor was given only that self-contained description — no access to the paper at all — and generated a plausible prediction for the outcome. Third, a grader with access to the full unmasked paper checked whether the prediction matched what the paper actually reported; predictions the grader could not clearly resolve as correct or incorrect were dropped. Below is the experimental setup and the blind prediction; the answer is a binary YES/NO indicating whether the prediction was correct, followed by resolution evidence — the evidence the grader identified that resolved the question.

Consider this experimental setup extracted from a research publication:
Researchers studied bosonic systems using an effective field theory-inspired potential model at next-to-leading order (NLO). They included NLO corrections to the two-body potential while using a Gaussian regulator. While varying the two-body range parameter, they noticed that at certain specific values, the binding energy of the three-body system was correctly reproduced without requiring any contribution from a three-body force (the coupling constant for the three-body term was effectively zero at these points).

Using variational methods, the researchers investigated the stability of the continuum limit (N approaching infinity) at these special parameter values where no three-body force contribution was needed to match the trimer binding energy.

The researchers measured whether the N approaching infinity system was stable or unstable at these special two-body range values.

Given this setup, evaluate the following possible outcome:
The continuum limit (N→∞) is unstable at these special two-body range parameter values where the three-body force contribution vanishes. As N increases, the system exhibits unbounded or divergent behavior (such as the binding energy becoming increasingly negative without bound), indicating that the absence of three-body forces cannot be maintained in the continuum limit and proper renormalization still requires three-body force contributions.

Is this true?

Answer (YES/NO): YES